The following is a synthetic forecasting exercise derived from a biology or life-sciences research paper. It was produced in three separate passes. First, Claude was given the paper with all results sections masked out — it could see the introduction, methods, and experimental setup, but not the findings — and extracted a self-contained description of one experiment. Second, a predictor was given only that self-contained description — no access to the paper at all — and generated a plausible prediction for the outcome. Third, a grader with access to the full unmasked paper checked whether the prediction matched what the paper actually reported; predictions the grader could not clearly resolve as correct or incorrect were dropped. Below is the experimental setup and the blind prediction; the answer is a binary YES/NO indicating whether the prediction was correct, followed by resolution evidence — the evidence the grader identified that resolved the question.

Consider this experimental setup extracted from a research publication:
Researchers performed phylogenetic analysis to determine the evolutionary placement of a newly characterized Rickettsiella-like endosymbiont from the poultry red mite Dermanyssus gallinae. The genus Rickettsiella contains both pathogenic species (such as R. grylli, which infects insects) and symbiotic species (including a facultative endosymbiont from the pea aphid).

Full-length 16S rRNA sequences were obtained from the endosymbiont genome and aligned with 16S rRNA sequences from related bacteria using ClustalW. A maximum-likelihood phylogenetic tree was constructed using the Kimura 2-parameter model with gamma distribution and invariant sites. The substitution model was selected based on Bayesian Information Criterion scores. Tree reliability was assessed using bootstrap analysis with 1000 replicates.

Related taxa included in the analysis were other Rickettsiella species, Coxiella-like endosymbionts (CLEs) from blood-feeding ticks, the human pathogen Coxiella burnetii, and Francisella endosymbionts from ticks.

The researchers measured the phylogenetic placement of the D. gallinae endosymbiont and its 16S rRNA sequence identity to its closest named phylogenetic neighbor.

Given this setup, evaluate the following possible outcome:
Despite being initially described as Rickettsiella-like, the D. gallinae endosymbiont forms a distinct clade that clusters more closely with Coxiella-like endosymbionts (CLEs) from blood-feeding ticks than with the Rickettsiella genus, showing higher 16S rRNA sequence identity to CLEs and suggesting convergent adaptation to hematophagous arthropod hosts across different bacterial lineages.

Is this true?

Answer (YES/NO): NO